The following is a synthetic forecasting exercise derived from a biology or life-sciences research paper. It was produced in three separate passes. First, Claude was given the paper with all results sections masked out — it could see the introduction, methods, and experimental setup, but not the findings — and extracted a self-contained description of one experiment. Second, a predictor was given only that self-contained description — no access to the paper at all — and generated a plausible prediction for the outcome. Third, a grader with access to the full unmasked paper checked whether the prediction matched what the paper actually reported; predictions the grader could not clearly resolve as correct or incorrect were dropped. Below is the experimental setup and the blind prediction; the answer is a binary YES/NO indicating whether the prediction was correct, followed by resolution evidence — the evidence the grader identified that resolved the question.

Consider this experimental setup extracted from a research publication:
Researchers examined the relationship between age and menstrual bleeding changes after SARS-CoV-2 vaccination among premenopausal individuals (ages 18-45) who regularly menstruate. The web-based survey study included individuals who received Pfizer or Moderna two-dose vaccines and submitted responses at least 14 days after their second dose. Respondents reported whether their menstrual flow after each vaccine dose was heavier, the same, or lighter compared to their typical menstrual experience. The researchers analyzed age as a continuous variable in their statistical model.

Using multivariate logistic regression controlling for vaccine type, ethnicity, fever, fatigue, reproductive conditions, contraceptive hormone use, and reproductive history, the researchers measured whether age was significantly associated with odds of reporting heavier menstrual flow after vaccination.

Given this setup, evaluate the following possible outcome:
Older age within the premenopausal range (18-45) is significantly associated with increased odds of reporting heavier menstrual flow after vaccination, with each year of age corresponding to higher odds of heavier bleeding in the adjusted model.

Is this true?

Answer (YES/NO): YES